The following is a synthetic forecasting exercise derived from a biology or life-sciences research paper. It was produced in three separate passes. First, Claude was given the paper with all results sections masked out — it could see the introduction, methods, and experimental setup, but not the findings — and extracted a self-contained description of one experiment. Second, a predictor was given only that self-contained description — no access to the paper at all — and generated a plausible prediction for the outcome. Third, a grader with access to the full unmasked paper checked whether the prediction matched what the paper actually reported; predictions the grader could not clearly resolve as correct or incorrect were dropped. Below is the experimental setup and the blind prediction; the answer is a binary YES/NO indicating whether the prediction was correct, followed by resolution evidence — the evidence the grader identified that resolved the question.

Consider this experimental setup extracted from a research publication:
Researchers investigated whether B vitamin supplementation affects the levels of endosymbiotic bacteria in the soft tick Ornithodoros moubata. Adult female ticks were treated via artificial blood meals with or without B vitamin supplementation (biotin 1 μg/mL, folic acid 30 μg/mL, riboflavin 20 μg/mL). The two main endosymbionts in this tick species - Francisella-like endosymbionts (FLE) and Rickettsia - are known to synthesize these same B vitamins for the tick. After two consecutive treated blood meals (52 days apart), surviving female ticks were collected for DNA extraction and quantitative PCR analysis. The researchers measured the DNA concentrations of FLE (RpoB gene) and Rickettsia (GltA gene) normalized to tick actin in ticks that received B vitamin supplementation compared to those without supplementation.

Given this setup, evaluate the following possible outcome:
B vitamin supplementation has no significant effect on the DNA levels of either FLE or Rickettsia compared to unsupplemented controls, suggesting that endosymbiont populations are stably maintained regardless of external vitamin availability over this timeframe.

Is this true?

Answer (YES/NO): YES